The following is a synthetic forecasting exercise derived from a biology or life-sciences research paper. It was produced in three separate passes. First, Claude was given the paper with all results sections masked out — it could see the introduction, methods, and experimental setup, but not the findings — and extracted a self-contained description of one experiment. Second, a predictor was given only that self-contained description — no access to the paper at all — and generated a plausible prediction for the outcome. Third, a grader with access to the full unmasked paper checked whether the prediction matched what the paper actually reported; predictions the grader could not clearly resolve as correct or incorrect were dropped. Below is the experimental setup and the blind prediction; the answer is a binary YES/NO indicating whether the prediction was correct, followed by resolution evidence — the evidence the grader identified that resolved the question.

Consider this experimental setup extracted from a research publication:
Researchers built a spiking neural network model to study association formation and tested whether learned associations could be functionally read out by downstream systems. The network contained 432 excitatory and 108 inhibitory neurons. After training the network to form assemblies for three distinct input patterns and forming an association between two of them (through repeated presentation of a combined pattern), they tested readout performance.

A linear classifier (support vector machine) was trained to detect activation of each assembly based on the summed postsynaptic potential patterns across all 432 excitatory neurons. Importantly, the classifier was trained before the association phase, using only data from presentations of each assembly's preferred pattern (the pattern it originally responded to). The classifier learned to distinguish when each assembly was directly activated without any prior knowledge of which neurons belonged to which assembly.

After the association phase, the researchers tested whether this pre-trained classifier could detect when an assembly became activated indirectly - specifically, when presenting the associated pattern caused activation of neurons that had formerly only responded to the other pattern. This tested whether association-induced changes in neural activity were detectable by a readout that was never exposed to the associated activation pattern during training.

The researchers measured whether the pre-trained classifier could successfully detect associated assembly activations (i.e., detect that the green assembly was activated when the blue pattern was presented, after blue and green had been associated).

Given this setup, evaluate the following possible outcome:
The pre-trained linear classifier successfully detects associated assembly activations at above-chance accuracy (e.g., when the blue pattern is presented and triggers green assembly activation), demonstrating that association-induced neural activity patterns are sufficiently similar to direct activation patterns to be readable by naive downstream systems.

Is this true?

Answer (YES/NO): YES